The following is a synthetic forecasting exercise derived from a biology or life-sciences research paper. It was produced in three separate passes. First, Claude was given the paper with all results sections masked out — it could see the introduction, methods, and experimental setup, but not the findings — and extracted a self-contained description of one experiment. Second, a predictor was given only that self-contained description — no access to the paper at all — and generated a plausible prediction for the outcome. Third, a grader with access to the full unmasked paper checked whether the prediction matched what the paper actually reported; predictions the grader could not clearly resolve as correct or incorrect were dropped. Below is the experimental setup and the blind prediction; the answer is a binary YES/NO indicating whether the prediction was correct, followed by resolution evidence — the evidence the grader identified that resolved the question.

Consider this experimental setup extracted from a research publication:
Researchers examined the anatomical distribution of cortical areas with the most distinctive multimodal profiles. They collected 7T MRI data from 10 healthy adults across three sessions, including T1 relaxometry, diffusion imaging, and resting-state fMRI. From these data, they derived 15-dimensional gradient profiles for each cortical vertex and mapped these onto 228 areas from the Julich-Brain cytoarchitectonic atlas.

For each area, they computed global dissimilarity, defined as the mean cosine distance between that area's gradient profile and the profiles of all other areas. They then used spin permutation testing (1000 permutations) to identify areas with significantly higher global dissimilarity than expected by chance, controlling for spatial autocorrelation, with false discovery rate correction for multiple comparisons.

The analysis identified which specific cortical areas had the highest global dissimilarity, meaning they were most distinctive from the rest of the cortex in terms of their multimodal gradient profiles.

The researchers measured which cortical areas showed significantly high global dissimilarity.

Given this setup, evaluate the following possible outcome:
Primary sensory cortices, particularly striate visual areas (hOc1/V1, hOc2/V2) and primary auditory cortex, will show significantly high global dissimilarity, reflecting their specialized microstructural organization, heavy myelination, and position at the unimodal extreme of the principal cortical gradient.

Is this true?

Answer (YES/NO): NO